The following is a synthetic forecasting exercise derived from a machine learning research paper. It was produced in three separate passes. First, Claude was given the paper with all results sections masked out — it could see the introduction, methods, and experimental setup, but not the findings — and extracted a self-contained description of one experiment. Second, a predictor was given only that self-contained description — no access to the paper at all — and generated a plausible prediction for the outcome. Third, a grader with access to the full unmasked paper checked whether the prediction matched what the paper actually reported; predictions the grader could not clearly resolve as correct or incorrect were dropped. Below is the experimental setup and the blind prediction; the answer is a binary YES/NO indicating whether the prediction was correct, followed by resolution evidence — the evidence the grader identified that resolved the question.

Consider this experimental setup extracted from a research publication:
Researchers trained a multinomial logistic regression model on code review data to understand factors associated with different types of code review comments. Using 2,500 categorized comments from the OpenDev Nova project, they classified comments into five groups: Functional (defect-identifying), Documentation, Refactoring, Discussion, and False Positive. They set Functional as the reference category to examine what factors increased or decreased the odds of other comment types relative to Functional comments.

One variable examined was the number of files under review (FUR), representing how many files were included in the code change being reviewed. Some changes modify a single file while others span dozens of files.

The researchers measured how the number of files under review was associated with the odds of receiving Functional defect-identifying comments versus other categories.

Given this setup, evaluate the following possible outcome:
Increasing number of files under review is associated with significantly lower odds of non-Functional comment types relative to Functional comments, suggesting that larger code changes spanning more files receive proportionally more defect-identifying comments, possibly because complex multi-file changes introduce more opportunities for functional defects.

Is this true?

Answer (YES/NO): YES